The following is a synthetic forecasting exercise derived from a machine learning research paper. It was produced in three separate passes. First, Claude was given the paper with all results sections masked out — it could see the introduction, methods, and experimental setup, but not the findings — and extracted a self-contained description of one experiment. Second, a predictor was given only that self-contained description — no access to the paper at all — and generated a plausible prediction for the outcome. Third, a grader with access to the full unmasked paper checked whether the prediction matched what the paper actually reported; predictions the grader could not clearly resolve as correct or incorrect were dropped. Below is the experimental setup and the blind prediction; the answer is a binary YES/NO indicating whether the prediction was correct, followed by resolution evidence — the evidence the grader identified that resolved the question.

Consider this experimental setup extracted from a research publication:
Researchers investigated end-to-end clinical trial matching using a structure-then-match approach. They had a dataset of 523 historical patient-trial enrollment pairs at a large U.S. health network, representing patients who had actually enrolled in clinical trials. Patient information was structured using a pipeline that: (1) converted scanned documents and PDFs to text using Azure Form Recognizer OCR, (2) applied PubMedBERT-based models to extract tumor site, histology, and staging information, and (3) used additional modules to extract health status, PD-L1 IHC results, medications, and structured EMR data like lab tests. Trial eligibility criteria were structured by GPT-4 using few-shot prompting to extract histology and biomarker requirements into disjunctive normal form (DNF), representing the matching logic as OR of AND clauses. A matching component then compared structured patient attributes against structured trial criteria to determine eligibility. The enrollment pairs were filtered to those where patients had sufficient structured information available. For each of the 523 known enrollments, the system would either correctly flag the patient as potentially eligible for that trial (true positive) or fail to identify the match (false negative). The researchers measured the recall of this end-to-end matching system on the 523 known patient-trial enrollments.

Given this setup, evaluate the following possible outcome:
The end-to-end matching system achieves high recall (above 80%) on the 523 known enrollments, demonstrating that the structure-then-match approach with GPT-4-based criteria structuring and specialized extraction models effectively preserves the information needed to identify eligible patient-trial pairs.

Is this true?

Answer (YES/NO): NO